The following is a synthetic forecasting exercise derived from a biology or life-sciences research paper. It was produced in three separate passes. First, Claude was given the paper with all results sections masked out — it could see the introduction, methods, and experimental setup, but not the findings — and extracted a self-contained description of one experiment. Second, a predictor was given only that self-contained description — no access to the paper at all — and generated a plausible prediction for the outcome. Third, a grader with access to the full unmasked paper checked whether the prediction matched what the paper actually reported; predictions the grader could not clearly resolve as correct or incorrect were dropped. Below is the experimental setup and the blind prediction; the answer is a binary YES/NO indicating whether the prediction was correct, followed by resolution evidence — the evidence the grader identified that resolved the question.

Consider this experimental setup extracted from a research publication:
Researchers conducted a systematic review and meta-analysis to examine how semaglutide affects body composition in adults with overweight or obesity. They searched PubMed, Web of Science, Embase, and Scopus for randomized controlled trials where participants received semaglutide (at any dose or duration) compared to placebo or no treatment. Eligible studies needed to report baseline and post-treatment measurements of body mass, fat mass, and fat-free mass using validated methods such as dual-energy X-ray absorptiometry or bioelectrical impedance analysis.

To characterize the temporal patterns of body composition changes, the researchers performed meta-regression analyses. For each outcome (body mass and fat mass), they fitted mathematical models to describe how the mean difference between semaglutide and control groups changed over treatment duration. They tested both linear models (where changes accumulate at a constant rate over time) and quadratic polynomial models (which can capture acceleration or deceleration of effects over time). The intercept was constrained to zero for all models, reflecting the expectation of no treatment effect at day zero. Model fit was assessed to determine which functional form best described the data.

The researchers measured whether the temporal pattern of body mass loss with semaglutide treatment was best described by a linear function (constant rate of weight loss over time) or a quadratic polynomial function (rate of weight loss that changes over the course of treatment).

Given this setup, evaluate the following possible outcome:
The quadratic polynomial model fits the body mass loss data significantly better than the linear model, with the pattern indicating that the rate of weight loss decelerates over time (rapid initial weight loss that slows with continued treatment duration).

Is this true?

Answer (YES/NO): YES